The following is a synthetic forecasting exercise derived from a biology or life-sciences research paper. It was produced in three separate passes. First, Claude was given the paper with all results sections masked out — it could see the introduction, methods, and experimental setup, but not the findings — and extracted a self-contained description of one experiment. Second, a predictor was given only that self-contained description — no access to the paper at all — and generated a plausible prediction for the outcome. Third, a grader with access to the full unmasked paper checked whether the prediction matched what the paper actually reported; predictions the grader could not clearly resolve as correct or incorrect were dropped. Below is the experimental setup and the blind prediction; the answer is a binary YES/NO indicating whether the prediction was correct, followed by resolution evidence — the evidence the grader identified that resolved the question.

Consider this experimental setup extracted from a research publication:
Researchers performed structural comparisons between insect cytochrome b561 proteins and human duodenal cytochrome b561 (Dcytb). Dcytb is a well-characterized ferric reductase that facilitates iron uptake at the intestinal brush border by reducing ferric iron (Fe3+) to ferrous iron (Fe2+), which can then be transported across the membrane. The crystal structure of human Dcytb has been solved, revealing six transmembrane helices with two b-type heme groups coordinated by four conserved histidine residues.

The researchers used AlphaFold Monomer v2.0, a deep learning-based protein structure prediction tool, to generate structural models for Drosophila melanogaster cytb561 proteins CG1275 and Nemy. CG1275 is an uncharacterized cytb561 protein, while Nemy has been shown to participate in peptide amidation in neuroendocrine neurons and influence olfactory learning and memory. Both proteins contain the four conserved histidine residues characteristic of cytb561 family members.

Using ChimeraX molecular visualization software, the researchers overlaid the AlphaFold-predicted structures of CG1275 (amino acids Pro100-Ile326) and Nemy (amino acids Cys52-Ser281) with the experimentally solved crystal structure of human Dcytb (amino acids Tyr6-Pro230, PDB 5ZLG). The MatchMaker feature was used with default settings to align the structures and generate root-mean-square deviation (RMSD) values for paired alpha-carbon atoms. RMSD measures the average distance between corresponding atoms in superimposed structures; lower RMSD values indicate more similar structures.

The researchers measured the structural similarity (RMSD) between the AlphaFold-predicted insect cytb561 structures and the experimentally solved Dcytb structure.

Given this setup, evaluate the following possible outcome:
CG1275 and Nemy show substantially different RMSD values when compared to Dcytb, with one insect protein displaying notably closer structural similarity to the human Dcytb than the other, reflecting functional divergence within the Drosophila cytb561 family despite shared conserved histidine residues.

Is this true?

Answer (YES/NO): NO